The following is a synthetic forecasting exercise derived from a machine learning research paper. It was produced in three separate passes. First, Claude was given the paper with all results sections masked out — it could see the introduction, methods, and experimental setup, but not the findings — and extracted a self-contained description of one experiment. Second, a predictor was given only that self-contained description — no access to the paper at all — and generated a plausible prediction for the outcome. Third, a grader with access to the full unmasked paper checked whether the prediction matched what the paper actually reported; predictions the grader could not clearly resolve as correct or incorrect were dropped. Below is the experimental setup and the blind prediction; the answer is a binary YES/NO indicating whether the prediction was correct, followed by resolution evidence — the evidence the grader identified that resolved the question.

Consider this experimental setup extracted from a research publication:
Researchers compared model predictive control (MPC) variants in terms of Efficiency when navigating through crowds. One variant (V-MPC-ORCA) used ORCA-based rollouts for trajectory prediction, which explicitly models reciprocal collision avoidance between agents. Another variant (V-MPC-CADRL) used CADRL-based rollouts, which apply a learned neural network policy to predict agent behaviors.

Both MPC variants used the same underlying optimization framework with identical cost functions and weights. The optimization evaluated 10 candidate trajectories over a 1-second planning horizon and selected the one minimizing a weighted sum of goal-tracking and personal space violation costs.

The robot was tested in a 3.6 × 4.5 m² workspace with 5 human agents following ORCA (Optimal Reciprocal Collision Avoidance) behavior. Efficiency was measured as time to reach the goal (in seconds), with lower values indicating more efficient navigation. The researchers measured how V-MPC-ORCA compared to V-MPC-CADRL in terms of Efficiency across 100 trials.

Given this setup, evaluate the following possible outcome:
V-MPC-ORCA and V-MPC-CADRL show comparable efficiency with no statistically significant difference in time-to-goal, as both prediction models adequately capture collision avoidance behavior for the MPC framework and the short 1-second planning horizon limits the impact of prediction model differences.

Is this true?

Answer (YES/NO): NO